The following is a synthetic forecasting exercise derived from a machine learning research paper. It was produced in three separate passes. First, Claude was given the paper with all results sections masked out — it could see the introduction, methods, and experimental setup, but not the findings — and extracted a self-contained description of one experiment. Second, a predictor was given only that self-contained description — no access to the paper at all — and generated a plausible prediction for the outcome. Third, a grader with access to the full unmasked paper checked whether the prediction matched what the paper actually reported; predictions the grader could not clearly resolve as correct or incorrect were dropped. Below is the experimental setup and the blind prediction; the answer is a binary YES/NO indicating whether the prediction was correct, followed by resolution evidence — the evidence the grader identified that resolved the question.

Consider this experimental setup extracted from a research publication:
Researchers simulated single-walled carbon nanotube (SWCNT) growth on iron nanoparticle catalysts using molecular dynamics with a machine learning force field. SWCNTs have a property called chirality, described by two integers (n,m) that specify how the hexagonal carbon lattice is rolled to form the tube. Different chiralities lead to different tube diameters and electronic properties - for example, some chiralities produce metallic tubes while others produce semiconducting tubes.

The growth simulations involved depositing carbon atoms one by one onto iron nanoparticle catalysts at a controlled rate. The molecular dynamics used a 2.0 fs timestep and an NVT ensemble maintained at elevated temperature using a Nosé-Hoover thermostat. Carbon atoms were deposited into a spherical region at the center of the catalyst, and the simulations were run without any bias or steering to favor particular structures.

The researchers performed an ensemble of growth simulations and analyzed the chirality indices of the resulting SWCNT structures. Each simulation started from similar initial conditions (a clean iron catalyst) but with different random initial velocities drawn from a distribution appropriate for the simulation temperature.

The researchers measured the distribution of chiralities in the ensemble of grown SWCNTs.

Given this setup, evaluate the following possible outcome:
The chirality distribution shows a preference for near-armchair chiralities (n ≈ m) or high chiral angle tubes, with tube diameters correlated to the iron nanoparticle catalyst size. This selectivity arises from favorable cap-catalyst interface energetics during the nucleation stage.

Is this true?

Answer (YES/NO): NO